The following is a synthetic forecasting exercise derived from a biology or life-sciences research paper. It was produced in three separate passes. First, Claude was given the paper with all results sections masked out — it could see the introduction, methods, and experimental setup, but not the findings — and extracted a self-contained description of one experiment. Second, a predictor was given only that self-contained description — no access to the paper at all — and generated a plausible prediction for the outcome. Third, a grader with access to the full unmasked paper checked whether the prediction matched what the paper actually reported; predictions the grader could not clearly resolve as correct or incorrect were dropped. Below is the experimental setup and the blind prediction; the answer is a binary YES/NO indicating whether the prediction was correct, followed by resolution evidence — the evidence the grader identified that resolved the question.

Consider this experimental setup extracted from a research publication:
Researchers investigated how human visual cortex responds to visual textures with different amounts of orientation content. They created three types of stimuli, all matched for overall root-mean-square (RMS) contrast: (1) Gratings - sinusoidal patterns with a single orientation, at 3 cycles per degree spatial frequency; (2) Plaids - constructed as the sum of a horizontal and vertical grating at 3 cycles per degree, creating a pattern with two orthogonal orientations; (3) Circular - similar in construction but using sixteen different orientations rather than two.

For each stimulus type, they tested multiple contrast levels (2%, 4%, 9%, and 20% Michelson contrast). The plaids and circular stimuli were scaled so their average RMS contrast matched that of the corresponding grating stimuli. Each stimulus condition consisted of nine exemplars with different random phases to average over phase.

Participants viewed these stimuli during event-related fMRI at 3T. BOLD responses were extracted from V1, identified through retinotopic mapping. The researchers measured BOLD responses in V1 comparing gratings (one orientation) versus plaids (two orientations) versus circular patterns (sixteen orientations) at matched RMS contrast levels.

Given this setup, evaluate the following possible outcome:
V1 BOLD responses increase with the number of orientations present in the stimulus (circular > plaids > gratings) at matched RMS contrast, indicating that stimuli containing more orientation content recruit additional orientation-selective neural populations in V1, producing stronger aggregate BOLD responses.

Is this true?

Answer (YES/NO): NO